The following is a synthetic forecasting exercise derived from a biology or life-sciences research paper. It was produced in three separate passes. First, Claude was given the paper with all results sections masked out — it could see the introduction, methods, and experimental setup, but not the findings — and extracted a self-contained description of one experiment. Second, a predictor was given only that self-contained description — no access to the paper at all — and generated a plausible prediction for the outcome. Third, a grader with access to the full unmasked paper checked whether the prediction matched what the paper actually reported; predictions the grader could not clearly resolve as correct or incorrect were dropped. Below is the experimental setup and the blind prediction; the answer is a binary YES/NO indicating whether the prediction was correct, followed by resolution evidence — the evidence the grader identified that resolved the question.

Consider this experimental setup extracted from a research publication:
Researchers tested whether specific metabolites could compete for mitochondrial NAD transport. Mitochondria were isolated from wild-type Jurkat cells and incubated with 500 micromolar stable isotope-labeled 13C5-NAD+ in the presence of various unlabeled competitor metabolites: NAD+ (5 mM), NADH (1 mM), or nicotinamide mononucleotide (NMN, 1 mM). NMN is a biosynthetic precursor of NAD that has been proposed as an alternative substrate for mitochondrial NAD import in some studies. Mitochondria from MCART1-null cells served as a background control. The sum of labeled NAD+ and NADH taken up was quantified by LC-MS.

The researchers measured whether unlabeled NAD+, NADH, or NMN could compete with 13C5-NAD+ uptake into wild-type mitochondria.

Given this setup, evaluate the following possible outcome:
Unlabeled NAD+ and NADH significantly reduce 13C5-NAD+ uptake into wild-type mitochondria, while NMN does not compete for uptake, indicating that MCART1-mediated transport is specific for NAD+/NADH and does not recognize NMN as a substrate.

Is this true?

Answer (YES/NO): YES